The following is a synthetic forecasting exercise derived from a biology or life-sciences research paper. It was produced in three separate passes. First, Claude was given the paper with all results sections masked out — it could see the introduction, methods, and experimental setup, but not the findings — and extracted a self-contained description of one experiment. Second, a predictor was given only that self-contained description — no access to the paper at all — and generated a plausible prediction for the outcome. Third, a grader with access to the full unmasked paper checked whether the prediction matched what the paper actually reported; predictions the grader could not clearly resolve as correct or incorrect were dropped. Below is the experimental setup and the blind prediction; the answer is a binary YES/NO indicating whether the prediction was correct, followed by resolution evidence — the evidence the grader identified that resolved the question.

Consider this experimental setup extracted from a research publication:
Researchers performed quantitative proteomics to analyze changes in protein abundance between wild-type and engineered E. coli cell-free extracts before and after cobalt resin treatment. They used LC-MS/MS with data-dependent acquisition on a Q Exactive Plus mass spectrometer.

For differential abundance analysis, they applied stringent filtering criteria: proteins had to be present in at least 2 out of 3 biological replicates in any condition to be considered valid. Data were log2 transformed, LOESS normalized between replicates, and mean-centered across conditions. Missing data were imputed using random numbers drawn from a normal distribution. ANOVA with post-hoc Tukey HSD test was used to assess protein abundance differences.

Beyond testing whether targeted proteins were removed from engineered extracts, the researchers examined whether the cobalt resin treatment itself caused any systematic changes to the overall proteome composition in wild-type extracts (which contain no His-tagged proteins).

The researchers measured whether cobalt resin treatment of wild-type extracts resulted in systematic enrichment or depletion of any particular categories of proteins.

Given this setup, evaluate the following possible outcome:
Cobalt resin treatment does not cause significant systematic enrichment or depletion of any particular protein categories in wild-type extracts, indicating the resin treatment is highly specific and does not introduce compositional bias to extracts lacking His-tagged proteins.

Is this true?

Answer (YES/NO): NO